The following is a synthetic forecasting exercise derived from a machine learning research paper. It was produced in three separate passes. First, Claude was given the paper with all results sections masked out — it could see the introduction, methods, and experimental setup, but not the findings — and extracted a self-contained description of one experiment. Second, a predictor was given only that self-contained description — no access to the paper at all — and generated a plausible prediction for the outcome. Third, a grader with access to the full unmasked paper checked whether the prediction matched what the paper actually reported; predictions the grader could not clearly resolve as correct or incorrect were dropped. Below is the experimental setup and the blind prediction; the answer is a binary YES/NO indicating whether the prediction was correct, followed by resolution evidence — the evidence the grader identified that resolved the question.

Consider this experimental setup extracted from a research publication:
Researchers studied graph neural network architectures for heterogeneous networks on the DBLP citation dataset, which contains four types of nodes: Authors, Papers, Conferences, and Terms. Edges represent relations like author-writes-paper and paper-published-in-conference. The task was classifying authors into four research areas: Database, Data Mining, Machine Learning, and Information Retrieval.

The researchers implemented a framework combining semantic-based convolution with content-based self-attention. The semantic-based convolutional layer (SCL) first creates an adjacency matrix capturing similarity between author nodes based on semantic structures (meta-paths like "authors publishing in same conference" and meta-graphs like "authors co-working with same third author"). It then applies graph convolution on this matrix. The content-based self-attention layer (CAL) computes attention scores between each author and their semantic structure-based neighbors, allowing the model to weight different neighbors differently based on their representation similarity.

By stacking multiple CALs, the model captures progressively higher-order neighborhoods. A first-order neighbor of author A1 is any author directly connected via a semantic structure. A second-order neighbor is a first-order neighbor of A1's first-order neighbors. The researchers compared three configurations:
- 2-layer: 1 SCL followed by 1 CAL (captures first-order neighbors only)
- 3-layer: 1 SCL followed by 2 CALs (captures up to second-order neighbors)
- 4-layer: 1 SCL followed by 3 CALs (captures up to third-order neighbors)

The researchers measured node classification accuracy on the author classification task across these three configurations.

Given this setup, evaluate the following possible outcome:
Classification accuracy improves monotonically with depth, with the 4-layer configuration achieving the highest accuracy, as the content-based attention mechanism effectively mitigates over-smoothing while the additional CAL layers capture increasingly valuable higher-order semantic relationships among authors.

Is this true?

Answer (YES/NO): NO